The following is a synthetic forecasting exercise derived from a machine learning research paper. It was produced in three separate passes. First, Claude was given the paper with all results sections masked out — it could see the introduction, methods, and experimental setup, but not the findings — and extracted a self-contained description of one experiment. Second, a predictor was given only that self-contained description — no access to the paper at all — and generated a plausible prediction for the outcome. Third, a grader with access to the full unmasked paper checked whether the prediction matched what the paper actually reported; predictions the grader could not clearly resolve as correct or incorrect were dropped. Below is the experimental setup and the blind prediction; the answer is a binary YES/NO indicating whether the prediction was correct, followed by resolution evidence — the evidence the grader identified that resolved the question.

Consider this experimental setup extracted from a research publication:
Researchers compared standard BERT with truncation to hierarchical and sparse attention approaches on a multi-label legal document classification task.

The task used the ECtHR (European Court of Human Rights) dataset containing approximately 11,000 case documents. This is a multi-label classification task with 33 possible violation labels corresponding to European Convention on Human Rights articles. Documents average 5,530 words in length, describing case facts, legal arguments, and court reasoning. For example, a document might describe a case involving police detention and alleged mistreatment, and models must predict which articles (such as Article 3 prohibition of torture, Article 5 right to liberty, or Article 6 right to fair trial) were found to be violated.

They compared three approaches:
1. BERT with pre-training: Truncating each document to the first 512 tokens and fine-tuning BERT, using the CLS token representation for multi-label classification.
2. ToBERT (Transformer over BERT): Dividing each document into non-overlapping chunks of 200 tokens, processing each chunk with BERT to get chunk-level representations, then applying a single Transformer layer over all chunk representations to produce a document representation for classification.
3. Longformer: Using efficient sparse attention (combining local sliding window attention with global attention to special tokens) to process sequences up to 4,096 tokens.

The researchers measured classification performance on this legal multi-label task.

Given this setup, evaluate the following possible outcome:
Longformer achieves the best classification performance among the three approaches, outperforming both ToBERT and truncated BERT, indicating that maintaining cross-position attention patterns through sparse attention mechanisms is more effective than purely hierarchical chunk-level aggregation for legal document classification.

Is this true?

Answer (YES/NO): YES